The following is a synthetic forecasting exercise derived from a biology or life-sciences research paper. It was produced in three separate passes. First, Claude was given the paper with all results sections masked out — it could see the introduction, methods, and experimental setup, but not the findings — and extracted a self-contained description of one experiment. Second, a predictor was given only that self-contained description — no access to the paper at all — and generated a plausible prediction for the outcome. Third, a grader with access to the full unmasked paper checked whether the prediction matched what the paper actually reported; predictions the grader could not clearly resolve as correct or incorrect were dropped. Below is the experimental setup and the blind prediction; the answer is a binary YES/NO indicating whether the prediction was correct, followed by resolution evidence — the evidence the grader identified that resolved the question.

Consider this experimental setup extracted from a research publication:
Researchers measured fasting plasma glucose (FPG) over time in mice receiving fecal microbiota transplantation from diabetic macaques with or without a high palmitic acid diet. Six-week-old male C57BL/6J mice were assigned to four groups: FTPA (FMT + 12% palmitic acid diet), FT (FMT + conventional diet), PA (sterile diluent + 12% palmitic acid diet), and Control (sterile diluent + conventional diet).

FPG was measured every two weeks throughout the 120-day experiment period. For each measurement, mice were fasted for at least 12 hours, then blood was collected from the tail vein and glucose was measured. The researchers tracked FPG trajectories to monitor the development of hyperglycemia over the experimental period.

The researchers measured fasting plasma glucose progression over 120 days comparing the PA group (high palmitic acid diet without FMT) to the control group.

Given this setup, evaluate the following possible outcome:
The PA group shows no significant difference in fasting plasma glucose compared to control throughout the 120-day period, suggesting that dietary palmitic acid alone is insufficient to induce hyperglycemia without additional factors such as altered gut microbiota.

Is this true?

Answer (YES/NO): YES